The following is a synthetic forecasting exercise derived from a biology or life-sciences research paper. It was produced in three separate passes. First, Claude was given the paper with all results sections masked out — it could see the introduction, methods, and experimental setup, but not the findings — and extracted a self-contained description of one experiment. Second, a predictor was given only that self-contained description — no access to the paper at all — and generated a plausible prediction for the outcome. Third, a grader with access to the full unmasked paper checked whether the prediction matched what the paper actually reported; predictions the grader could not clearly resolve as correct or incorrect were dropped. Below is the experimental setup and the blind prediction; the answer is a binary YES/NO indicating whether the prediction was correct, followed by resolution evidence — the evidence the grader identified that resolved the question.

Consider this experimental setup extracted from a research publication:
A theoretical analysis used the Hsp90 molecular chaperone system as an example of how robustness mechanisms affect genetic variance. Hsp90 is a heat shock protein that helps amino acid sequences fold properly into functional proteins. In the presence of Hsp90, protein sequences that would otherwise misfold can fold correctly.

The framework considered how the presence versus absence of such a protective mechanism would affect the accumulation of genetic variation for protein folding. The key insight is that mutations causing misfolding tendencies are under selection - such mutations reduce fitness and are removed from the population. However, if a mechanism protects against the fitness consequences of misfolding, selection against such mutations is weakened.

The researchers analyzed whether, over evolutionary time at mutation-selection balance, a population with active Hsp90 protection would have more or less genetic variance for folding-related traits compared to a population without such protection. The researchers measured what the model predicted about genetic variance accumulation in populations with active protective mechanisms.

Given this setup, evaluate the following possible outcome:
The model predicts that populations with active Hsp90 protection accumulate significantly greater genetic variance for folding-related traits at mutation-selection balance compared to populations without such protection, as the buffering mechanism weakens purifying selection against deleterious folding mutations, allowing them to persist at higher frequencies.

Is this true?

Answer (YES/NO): YES